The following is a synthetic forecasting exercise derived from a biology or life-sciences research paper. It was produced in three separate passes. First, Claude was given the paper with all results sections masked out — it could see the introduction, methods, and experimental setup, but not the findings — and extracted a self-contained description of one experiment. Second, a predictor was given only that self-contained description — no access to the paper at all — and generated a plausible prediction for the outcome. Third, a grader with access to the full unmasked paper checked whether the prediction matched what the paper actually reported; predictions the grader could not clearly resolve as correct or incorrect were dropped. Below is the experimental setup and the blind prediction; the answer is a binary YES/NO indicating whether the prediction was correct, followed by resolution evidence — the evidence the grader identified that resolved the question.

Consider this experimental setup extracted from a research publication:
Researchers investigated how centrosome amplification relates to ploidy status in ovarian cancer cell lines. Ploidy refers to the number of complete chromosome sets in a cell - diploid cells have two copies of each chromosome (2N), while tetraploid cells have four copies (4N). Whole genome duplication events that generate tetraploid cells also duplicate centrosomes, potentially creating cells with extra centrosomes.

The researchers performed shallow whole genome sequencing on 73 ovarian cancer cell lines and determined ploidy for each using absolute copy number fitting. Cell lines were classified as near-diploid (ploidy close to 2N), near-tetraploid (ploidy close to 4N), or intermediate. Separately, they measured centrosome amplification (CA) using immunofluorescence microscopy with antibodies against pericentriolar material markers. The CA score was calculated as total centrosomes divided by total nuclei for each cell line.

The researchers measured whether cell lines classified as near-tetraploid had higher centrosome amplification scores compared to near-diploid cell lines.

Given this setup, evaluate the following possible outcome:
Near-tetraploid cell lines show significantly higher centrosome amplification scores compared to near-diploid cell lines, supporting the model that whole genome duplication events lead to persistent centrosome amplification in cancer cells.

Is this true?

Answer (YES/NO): NO